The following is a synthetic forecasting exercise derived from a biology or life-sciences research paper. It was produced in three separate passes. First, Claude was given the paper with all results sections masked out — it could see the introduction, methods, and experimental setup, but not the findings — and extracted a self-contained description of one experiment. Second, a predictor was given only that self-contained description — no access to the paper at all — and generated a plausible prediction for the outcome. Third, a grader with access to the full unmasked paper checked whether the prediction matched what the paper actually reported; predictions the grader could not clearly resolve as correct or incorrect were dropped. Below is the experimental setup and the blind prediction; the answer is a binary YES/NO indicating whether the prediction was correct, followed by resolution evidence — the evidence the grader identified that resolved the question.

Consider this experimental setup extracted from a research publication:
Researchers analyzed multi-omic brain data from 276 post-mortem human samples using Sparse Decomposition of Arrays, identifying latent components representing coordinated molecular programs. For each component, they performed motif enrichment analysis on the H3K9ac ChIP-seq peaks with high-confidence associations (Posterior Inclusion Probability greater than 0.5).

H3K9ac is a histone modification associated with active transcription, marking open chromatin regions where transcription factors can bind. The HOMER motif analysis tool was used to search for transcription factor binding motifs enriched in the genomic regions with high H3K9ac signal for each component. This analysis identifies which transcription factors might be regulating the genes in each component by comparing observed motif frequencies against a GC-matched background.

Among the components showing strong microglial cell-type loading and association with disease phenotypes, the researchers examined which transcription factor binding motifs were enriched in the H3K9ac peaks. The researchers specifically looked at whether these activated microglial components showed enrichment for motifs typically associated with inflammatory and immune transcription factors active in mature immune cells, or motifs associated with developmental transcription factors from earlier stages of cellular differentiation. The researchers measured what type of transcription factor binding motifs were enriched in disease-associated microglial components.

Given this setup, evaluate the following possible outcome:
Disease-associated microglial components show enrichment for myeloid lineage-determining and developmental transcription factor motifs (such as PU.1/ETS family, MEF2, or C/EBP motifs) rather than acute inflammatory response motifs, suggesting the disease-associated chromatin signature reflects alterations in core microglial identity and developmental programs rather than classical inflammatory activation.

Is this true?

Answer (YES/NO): NO